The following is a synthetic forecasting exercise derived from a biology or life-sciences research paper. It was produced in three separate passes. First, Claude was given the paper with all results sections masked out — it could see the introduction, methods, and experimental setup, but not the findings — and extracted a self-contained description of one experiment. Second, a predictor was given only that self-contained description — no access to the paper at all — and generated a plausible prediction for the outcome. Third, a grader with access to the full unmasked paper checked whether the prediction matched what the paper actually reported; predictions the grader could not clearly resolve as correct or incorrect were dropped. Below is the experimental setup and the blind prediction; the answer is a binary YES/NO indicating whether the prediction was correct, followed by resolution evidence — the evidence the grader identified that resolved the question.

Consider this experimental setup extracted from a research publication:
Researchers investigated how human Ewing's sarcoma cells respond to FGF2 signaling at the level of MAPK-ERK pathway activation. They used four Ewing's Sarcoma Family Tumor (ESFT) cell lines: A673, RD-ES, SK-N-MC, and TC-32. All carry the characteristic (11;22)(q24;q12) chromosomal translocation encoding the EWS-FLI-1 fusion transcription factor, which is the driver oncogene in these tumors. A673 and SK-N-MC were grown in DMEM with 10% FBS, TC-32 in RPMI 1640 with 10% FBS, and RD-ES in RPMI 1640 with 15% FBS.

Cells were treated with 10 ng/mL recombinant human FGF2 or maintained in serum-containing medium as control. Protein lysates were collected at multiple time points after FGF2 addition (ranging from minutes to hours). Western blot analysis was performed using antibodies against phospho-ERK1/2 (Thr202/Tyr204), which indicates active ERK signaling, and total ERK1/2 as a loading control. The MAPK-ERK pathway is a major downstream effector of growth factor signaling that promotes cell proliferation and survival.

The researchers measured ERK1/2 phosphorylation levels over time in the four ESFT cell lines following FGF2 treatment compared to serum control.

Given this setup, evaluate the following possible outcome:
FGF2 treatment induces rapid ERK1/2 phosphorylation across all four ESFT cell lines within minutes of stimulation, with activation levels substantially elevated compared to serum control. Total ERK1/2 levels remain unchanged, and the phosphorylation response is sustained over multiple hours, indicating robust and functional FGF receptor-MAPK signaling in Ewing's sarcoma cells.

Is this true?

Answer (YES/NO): NO